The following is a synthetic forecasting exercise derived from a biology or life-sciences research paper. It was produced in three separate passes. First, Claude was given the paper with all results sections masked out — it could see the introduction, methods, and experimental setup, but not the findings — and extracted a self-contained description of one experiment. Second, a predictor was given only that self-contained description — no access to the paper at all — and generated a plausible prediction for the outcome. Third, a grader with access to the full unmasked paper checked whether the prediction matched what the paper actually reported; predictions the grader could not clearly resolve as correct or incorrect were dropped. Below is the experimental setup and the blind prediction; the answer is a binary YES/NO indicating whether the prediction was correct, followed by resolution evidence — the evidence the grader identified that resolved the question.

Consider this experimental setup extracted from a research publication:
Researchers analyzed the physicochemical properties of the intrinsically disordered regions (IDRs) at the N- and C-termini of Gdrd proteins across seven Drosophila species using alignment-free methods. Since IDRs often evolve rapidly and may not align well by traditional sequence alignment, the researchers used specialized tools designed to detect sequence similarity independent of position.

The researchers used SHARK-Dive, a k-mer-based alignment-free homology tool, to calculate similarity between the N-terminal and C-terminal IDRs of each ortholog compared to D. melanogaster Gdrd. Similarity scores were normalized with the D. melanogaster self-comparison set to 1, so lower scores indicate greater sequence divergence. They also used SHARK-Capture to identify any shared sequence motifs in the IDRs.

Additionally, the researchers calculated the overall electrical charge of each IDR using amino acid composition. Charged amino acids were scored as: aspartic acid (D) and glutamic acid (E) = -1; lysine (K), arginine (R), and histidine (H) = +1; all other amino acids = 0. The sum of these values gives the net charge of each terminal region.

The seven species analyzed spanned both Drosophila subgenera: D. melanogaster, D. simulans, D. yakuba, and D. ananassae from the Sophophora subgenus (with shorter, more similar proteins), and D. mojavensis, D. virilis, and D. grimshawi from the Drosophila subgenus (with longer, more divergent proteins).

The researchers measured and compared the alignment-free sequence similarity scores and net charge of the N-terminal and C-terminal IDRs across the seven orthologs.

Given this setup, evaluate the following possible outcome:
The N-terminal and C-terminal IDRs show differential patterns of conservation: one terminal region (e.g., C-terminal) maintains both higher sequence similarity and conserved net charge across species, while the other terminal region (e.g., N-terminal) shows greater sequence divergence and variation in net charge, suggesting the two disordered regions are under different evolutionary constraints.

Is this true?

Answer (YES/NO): NO